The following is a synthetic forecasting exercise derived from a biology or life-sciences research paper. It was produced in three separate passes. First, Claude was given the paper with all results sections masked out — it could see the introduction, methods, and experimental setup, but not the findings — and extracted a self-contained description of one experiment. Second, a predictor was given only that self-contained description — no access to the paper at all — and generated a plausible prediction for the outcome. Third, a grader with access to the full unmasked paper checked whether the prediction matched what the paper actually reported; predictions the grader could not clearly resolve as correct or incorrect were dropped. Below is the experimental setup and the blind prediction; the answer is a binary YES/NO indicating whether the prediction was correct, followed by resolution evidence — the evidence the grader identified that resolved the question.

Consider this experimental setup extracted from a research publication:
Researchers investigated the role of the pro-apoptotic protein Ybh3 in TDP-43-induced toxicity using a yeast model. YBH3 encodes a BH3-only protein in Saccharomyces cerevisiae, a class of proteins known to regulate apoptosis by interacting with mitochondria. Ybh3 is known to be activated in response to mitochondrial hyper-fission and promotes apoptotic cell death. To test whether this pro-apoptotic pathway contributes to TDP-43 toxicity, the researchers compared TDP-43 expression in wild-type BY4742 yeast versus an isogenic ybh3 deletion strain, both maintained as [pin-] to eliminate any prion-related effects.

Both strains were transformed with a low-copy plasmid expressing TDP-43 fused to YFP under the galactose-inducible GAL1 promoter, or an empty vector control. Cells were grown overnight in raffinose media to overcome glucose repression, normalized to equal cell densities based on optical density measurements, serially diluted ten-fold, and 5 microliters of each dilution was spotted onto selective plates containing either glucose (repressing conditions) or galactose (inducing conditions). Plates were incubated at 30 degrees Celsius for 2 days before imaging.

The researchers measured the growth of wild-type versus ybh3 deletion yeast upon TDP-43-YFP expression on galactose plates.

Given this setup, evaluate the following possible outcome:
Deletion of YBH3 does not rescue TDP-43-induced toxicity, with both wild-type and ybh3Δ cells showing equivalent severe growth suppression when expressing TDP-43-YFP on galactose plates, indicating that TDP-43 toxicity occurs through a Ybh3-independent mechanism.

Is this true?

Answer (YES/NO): NO